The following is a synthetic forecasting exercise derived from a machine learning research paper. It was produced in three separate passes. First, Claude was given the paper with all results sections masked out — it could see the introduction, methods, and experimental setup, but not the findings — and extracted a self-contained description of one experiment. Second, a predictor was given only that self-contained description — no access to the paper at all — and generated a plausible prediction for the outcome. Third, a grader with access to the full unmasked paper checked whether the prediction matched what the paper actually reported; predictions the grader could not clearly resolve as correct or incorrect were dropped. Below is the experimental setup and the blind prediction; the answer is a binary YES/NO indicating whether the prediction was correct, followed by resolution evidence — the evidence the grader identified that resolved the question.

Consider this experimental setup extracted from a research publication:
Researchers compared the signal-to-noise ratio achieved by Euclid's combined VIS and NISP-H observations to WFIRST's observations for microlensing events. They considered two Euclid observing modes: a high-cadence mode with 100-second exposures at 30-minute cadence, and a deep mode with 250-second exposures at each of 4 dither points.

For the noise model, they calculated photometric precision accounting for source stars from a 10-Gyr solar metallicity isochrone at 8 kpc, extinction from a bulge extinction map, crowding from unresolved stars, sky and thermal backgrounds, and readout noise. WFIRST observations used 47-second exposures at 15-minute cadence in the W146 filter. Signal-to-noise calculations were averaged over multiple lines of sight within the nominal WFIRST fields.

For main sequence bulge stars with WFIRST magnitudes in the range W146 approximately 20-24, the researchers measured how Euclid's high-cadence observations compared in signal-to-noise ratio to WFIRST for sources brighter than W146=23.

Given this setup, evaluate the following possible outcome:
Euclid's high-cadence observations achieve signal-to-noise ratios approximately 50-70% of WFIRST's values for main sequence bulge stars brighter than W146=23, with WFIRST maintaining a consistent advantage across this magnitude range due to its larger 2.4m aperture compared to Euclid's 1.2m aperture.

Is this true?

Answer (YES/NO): NO